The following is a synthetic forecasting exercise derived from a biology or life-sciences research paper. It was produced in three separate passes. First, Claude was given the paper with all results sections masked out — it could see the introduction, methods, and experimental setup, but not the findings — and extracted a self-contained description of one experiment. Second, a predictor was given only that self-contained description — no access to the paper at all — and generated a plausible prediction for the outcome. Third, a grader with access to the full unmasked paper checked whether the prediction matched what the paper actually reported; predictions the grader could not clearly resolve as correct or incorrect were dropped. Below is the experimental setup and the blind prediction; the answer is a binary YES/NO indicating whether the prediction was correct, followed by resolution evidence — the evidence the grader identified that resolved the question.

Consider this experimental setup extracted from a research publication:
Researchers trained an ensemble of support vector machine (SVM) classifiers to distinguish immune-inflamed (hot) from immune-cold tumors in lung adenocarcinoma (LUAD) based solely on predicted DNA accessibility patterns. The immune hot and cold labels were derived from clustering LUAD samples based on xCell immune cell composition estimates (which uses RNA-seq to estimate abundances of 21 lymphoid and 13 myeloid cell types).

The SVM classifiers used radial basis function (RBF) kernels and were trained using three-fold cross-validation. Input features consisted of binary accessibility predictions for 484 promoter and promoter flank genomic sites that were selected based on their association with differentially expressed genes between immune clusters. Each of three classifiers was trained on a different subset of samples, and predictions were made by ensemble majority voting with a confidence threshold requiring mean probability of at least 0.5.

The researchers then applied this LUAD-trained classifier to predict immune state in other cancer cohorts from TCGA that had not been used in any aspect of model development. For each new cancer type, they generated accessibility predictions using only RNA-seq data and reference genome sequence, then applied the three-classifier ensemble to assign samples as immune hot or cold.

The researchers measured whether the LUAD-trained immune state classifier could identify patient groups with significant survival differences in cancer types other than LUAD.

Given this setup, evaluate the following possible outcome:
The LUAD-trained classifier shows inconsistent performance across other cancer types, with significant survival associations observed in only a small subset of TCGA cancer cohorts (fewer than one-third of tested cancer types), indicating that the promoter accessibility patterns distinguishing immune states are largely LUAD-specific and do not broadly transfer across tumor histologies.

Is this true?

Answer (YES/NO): NO